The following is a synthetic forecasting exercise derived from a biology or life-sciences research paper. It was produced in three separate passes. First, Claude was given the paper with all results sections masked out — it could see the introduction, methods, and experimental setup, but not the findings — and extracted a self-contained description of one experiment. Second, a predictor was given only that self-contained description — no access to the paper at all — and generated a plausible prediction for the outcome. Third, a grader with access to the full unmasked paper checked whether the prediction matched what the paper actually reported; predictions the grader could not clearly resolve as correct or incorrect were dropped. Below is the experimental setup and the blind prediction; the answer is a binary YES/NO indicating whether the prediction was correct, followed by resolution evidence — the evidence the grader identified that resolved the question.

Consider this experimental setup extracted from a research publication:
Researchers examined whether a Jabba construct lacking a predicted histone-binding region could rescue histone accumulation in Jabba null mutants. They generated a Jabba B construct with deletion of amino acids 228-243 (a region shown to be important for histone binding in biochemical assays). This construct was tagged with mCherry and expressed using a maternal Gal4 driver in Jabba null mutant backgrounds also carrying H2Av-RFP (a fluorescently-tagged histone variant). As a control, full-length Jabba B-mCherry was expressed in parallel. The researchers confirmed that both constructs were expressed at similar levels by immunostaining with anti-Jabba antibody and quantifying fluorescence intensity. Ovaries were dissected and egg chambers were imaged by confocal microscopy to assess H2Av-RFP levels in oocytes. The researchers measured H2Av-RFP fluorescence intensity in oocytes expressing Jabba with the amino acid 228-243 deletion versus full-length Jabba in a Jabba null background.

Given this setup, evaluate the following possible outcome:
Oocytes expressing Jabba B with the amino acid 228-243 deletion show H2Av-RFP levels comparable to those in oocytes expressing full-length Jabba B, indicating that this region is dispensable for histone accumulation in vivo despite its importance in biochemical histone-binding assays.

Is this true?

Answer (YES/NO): NO